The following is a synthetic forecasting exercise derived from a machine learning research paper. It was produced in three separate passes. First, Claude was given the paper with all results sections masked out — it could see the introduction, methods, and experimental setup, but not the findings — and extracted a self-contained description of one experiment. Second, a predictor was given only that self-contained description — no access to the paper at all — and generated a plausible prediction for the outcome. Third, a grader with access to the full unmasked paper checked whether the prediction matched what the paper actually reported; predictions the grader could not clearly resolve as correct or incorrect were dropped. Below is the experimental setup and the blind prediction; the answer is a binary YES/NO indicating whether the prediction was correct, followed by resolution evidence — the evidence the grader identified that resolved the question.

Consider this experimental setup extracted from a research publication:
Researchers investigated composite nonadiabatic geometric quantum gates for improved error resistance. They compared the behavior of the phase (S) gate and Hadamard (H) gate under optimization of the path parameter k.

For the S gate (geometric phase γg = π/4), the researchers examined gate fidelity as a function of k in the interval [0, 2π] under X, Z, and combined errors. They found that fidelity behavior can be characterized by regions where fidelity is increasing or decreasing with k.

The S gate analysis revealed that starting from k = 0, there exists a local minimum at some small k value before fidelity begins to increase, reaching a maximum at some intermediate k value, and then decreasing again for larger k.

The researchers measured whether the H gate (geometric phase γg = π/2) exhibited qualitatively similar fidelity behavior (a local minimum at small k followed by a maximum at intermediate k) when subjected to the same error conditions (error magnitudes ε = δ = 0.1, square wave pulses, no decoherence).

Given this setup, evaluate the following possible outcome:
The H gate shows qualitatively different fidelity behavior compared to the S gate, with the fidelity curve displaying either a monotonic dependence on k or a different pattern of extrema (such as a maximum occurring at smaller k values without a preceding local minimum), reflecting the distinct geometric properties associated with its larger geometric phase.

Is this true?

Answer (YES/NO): NO